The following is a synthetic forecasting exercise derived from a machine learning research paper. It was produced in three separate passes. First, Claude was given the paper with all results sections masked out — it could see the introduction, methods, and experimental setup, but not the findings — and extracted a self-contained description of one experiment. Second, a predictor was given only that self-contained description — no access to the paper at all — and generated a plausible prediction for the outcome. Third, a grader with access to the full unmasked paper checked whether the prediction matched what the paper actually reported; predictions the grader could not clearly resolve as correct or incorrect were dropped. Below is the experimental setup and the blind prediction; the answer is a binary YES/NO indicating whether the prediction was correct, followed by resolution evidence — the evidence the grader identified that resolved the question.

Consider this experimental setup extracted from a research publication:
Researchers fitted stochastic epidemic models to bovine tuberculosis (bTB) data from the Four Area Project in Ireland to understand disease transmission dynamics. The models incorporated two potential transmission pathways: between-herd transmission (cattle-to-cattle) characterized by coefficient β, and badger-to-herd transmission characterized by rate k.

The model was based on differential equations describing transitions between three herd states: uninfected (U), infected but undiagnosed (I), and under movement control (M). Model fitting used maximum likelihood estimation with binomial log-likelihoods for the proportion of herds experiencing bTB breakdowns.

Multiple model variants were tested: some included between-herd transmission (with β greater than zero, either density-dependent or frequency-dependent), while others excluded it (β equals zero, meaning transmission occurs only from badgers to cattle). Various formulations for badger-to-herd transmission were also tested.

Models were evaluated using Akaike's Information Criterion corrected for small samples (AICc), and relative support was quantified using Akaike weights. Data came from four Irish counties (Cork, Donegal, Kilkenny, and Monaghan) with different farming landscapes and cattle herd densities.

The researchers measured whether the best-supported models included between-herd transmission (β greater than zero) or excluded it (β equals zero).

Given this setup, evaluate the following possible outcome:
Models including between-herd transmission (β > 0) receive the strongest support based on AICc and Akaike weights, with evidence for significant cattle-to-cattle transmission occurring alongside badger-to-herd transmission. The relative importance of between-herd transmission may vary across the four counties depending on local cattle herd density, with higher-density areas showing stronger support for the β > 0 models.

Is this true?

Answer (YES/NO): NO